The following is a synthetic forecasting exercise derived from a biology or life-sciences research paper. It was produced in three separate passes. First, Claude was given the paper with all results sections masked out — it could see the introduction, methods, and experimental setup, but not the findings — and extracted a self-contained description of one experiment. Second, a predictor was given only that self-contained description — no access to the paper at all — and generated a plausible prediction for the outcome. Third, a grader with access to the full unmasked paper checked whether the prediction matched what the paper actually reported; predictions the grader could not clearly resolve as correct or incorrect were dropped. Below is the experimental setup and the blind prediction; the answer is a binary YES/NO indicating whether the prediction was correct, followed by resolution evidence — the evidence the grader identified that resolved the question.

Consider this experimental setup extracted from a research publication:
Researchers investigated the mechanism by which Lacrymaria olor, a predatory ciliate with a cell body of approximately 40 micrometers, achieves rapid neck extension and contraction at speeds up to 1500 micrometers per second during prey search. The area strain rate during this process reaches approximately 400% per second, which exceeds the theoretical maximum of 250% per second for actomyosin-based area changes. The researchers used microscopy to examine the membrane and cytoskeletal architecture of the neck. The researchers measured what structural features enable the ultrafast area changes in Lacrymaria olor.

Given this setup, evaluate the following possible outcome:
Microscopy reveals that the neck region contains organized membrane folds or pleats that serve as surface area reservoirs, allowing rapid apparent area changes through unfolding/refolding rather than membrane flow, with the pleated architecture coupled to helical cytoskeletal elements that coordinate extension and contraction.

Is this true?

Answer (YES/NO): NO